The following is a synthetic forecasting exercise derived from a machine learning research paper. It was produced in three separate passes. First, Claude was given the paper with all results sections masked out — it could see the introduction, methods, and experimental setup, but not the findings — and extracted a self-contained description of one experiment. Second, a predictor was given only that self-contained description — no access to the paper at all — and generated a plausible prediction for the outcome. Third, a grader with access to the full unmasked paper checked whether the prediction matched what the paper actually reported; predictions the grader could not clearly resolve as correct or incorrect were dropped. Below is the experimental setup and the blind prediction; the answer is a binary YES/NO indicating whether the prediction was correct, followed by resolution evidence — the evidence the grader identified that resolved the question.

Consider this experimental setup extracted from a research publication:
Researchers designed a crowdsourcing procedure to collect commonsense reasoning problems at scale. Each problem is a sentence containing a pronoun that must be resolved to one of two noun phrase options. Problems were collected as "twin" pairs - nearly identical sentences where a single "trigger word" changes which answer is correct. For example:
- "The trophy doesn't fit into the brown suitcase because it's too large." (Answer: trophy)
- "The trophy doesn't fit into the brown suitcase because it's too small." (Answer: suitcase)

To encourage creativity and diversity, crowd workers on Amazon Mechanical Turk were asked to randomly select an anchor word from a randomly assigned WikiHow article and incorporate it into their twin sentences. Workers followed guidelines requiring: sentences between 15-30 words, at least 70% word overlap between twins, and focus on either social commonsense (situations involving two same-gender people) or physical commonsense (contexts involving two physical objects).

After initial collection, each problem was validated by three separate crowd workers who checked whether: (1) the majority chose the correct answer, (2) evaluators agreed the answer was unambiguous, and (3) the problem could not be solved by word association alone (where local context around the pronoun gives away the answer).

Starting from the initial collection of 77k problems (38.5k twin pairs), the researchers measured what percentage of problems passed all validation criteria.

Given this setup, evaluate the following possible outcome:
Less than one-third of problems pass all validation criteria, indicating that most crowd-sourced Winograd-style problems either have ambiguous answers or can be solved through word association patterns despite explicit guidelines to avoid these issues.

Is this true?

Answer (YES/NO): NO